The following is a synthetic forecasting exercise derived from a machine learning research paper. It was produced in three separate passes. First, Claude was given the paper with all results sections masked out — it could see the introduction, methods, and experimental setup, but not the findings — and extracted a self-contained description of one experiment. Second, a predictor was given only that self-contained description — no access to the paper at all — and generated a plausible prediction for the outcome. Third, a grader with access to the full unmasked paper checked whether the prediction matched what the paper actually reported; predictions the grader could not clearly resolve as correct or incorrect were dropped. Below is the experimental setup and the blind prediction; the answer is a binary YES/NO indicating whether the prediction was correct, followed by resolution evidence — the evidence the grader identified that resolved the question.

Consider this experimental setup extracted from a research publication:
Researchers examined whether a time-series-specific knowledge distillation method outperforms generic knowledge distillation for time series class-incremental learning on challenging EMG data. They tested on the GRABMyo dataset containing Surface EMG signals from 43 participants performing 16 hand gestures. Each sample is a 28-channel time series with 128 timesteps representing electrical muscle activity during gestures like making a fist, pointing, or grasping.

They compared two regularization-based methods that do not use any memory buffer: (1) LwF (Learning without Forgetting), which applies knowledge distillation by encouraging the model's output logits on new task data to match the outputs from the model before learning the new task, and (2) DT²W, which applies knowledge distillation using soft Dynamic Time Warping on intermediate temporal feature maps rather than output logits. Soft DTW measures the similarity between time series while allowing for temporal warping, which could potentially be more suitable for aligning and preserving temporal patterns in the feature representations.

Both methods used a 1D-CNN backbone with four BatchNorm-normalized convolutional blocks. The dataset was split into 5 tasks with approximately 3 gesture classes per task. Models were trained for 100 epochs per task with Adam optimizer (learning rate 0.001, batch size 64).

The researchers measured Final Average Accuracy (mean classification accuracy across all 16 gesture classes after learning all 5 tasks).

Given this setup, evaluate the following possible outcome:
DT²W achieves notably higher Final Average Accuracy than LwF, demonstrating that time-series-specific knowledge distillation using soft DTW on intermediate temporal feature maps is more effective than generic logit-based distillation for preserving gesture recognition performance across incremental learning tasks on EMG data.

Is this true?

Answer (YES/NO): NO